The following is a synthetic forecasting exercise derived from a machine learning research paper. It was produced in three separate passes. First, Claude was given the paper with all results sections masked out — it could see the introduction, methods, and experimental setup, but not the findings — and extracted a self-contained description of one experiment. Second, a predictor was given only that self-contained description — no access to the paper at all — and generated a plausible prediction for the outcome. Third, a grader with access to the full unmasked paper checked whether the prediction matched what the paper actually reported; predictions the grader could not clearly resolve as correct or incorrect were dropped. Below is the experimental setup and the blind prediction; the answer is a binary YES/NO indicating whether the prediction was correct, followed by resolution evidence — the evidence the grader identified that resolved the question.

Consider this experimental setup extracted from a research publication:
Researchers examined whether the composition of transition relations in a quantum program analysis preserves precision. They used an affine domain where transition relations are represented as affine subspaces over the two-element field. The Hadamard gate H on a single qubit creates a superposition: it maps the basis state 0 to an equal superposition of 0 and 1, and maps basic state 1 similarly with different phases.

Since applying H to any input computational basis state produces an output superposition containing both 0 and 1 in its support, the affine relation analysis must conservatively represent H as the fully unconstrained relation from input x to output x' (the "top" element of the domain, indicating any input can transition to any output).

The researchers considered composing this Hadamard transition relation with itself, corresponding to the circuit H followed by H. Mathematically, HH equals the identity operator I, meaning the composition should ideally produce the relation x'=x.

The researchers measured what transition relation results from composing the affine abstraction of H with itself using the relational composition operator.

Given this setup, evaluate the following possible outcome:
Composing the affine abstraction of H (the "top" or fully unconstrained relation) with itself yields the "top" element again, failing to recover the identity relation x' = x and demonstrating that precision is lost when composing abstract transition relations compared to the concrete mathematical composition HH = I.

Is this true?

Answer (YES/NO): YES